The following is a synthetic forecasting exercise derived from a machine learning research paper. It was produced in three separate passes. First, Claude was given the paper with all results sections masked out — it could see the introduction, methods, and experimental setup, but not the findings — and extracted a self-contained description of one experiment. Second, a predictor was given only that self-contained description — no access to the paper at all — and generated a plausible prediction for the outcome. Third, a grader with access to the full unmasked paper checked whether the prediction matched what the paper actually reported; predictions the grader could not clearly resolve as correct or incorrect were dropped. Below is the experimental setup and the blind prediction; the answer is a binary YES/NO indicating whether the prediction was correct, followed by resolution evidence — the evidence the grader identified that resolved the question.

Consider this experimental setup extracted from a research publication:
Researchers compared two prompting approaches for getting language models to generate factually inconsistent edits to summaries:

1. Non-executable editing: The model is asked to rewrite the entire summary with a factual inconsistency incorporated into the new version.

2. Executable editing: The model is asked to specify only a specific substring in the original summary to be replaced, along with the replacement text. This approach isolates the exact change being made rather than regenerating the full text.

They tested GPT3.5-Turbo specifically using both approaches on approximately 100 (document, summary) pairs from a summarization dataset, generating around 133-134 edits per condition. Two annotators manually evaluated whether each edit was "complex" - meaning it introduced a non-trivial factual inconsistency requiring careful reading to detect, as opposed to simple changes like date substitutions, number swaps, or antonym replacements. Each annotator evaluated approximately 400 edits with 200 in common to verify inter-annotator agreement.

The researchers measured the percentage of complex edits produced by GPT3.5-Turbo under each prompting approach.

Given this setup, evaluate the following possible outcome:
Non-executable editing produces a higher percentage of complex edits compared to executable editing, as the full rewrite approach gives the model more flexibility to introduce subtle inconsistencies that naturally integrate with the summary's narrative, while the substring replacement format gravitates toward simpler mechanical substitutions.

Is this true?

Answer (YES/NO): YES